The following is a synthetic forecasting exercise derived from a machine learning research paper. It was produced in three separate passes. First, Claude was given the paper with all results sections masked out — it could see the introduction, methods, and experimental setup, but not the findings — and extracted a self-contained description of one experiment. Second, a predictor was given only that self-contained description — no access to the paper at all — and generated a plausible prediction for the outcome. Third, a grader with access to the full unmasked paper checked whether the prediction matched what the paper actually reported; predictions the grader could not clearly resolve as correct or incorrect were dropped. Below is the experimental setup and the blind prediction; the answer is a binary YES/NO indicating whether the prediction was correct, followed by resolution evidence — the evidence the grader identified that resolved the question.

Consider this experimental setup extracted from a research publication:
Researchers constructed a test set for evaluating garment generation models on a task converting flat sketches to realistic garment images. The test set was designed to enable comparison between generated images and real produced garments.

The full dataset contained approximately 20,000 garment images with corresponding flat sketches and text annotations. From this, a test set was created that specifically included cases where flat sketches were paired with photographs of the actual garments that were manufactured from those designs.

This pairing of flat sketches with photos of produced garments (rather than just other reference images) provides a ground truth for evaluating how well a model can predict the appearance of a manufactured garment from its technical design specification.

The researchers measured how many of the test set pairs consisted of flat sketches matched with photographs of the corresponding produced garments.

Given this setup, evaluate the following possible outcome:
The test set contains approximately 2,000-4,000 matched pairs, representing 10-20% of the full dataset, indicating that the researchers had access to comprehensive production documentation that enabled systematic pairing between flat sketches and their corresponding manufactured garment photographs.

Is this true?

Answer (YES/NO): NO